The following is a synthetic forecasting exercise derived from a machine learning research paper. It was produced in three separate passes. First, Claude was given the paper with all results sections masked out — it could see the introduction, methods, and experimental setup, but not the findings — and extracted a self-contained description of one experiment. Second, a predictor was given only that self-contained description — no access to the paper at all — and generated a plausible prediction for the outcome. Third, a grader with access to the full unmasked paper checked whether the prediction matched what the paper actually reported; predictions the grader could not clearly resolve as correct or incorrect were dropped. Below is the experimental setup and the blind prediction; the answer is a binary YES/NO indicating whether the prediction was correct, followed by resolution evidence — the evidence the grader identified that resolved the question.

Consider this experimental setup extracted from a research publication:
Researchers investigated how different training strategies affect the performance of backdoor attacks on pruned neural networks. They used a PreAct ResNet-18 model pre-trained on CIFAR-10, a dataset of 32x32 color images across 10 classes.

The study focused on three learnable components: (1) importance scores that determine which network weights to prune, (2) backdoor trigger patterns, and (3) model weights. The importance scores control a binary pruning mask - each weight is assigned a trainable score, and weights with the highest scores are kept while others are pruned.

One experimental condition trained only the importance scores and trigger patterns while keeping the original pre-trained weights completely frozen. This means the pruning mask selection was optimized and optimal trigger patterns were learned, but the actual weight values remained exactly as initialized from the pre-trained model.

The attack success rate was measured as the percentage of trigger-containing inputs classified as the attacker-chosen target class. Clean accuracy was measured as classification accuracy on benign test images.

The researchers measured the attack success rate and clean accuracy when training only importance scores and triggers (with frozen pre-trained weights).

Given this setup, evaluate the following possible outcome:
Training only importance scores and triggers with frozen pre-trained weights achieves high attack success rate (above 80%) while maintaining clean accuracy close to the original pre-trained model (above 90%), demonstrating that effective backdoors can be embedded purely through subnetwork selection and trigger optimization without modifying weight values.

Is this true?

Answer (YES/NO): YES